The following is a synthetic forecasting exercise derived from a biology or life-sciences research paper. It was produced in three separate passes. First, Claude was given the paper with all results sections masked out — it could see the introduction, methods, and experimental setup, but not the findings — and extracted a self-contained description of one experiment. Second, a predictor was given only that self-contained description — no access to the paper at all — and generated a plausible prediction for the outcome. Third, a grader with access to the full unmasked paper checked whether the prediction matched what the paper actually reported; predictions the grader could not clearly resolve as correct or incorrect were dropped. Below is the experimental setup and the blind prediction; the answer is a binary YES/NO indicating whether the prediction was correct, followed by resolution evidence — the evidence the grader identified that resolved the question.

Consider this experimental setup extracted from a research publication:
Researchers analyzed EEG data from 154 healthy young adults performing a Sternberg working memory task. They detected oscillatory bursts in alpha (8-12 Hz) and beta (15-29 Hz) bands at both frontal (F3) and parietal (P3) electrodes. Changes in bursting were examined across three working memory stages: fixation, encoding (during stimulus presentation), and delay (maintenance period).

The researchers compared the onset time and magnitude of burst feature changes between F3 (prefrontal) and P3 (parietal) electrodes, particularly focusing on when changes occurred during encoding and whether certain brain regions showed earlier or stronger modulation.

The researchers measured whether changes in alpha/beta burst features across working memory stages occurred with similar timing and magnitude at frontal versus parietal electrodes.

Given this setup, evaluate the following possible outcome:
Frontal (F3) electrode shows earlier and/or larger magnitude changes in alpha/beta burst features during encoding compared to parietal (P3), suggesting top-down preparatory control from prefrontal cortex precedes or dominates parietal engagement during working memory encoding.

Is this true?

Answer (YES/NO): NO